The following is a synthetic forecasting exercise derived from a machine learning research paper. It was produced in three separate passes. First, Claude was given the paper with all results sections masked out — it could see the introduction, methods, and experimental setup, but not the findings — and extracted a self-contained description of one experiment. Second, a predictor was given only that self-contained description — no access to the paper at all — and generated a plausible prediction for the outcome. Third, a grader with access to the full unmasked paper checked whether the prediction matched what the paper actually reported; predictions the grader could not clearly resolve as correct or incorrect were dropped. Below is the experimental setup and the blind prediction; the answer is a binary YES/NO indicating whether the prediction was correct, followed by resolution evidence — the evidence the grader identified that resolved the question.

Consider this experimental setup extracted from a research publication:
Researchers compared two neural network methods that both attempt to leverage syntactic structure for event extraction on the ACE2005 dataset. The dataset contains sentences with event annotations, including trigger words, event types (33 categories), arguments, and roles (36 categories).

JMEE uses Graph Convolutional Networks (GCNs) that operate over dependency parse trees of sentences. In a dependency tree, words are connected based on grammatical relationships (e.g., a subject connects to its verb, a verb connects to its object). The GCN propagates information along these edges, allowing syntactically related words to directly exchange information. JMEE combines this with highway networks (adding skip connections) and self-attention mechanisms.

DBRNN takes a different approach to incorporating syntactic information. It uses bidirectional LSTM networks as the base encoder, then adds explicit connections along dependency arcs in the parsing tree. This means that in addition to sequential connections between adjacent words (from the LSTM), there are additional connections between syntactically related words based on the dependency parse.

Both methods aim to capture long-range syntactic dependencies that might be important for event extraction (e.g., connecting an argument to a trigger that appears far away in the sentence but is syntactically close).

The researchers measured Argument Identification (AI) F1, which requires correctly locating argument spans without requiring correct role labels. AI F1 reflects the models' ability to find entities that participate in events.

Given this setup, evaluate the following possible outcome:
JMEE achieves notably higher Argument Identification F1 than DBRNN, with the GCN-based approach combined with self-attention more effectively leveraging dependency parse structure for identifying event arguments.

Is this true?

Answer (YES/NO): NO